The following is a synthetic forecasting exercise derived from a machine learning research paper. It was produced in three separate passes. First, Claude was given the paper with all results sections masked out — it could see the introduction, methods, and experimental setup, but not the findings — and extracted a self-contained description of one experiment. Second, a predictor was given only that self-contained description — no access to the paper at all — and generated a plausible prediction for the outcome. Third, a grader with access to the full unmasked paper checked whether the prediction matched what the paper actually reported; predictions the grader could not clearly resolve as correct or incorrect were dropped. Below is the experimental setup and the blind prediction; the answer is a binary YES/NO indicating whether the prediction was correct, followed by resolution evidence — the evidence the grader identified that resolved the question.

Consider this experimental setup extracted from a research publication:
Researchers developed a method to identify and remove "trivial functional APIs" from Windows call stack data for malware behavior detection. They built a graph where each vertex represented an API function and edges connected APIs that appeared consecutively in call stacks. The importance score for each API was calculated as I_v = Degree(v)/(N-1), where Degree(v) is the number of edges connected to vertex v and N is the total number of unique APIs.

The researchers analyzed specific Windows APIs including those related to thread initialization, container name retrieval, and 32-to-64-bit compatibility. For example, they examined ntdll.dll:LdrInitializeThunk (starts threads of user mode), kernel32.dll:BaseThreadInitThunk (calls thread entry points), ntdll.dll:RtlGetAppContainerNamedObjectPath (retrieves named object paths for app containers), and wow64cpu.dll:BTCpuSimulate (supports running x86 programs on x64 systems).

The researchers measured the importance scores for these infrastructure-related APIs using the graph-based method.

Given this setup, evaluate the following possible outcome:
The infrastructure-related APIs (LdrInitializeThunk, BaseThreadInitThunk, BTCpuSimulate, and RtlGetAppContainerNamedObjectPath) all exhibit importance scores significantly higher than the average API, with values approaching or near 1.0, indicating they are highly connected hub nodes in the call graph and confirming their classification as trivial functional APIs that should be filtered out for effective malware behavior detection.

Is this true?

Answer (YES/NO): NO